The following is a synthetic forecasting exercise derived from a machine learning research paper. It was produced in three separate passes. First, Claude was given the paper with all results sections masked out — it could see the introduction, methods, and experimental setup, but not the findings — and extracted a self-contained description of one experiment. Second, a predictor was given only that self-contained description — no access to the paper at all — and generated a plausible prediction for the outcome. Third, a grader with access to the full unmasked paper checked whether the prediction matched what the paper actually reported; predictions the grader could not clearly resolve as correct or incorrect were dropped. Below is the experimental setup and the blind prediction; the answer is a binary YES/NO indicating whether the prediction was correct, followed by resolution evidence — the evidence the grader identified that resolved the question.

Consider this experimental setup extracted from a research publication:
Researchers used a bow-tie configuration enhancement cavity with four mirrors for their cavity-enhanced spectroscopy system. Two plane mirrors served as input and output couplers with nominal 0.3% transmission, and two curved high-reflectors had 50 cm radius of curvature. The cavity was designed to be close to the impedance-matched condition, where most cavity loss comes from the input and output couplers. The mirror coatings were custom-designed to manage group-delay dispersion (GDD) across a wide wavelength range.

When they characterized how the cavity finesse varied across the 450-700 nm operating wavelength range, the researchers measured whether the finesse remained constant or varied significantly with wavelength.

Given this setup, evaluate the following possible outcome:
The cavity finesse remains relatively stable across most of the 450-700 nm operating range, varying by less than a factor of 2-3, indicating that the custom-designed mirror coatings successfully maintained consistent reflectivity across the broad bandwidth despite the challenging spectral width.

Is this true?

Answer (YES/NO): YES